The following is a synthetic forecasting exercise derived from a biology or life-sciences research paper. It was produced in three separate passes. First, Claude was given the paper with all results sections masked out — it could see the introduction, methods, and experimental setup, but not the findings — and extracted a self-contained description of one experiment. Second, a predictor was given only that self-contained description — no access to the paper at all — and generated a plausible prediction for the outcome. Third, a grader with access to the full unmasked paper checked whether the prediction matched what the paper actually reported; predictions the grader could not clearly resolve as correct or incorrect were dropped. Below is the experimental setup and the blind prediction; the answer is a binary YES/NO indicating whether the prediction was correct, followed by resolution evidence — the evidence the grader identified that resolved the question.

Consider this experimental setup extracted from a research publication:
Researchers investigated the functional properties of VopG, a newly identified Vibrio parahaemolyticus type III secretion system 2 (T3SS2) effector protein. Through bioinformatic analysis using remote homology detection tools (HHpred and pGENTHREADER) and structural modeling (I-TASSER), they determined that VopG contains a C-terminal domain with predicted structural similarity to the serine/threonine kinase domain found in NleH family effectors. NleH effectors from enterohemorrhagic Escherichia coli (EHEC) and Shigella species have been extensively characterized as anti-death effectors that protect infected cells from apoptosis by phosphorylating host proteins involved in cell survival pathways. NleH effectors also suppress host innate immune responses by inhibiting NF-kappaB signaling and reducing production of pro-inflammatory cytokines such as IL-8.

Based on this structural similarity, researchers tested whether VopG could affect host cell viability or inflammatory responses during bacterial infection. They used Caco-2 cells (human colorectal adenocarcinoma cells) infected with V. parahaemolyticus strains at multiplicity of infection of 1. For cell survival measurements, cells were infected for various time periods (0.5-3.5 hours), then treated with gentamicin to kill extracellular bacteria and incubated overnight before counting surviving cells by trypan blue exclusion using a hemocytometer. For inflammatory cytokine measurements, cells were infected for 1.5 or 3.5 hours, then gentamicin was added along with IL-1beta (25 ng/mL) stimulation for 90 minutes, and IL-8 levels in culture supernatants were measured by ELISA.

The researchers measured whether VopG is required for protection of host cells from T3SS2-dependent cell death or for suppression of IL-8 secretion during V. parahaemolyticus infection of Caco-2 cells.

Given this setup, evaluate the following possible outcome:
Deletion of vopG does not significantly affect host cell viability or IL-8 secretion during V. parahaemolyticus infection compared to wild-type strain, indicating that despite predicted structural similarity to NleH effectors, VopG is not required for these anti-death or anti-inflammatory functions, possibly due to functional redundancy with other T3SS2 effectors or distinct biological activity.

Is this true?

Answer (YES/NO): YES